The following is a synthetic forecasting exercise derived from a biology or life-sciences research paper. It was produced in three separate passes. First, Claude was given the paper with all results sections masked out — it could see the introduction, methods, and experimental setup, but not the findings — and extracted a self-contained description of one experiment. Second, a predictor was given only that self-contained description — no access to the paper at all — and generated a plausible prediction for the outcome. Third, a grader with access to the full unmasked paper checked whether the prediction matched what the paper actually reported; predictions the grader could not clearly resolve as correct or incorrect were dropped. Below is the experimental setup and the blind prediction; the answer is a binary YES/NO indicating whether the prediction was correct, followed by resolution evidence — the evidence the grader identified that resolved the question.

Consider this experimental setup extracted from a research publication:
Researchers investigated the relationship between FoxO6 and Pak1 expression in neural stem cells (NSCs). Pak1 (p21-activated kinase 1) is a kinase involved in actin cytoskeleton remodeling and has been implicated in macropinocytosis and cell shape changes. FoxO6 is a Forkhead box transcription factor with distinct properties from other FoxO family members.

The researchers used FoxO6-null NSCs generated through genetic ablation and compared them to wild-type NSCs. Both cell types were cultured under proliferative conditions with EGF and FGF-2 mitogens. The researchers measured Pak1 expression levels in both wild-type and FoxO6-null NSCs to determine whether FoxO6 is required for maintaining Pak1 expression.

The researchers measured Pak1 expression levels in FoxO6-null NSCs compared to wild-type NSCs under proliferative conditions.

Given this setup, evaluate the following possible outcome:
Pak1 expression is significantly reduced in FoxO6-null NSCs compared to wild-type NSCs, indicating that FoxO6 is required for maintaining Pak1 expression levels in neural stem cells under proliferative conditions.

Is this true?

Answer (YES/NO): YES